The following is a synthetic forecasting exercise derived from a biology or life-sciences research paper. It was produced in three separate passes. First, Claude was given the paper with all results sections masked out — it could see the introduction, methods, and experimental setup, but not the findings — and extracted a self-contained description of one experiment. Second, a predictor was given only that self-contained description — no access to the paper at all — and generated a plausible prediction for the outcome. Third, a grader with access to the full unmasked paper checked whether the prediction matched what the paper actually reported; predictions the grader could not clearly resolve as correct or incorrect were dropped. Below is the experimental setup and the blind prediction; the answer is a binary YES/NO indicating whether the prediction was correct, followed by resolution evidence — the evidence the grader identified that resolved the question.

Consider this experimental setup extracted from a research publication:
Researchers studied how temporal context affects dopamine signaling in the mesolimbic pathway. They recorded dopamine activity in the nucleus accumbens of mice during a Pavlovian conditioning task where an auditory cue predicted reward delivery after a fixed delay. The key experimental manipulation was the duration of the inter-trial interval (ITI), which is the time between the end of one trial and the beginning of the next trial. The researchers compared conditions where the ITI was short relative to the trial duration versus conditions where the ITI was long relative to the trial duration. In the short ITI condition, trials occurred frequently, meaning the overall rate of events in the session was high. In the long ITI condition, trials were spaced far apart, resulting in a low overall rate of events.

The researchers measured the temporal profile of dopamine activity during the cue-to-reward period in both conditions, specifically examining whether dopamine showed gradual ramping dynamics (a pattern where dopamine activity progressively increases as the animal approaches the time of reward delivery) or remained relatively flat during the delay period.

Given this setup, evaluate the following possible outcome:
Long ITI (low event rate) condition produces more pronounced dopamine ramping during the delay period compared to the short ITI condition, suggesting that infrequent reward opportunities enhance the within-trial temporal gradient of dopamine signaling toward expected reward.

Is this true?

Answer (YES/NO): NO